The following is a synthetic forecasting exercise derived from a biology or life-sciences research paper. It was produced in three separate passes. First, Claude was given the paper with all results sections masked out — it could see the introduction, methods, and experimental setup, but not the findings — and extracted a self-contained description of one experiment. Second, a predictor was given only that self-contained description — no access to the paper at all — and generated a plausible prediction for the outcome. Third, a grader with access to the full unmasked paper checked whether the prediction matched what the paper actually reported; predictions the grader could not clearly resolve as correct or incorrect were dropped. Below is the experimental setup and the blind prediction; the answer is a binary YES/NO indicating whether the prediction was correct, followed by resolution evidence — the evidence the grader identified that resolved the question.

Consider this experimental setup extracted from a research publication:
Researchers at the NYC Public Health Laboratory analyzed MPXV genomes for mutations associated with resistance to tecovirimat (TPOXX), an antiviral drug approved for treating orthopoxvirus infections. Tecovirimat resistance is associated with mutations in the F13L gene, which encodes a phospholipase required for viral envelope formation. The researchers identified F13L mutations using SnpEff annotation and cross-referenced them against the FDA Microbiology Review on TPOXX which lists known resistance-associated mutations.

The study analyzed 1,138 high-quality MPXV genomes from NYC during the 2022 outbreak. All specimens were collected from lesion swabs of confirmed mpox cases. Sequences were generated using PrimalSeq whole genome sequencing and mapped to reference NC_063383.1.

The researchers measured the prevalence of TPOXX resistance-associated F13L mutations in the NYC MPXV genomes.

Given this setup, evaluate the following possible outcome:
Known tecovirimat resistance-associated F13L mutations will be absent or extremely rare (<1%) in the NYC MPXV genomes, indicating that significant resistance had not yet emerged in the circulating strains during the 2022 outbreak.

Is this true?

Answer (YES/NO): YES